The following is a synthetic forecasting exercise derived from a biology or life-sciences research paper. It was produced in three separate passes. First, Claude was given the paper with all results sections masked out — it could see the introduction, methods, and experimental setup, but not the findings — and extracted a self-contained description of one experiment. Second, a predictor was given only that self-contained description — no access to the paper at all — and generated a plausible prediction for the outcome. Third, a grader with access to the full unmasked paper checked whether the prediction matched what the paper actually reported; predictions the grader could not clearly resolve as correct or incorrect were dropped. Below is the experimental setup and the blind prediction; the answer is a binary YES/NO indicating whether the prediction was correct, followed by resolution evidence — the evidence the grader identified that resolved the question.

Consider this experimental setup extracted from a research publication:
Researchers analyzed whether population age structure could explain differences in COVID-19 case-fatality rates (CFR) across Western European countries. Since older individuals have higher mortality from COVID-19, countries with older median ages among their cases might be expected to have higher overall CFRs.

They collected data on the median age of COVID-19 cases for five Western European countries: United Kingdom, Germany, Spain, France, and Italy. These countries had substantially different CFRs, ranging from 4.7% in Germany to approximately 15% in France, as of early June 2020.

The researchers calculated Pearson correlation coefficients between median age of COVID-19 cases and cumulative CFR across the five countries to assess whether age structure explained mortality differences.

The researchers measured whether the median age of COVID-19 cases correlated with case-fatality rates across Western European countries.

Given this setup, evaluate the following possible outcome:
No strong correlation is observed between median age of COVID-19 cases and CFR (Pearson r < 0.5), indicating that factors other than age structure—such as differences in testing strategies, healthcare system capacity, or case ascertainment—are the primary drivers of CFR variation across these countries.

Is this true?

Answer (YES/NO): YES